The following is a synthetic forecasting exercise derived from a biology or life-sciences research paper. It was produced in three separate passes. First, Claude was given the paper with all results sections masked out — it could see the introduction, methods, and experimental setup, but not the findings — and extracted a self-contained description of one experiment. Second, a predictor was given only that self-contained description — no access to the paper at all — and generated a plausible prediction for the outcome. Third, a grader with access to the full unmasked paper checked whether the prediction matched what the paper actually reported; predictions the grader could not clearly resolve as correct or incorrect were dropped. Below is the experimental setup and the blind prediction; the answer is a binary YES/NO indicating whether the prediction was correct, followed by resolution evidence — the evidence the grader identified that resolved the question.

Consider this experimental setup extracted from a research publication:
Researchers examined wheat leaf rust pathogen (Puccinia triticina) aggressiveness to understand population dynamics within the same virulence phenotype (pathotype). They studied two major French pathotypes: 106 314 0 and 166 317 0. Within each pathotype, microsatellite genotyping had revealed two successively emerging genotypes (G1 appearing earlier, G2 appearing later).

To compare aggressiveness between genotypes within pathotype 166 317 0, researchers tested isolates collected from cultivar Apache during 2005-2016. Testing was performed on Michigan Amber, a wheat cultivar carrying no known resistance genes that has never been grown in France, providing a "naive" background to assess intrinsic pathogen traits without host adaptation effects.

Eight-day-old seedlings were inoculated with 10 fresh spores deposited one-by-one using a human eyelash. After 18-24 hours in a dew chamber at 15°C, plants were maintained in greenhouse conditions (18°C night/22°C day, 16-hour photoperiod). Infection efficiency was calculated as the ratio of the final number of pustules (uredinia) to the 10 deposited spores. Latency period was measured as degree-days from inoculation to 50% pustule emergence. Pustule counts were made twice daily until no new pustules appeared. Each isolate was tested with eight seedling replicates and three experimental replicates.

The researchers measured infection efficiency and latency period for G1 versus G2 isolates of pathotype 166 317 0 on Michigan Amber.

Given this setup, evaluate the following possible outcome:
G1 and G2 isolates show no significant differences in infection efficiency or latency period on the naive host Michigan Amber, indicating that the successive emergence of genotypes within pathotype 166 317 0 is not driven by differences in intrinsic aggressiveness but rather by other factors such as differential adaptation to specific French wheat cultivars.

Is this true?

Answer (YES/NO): NO